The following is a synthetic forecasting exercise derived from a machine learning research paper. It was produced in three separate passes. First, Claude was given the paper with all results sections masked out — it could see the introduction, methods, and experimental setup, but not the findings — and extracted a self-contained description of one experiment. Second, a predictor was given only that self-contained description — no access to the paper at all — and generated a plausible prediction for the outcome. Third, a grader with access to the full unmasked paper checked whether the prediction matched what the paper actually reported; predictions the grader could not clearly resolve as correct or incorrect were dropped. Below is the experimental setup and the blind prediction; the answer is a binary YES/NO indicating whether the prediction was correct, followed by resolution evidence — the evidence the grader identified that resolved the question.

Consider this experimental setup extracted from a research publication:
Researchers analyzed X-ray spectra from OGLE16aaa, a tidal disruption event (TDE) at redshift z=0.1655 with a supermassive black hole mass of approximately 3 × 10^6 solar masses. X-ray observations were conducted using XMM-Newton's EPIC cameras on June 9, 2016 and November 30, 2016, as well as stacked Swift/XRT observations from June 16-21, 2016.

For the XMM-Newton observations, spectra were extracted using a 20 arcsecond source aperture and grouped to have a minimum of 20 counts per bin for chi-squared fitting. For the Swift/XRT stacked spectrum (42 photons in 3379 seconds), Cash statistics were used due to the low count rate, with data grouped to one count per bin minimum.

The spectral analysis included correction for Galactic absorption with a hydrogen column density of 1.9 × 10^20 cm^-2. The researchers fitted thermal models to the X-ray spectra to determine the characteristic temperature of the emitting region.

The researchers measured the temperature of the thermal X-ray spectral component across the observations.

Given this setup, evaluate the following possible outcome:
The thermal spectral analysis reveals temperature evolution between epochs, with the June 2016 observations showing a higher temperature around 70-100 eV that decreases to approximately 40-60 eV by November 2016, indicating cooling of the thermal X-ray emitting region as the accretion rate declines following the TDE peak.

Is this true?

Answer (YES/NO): NO